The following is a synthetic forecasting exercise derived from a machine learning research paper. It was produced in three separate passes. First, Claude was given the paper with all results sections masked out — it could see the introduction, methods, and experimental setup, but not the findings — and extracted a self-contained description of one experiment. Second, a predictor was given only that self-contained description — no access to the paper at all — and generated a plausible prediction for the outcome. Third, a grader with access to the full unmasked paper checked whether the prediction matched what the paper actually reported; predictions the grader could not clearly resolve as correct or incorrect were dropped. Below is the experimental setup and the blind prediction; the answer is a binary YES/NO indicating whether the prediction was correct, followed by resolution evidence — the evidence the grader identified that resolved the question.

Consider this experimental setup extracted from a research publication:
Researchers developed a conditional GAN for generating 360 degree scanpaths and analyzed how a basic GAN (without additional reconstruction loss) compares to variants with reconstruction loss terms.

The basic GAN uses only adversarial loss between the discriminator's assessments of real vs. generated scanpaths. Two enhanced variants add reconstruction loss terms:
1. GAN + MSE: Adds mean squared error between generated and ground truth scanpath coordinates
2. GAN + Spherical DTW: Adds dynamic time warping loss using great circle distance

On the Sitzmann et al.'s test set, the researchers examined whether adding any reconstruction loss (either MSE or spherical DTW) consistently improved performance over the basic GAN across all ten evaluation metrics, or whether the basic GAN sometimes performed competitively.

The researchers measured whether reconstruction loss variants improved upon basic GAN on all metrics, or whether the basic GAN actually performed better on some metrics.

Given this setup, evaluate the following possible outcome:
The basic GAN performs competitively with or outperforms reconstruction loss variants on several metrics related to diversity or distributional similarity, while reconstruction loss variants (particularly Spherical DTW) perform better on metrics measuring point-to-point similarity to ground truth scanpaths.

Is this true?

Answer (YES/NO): NO